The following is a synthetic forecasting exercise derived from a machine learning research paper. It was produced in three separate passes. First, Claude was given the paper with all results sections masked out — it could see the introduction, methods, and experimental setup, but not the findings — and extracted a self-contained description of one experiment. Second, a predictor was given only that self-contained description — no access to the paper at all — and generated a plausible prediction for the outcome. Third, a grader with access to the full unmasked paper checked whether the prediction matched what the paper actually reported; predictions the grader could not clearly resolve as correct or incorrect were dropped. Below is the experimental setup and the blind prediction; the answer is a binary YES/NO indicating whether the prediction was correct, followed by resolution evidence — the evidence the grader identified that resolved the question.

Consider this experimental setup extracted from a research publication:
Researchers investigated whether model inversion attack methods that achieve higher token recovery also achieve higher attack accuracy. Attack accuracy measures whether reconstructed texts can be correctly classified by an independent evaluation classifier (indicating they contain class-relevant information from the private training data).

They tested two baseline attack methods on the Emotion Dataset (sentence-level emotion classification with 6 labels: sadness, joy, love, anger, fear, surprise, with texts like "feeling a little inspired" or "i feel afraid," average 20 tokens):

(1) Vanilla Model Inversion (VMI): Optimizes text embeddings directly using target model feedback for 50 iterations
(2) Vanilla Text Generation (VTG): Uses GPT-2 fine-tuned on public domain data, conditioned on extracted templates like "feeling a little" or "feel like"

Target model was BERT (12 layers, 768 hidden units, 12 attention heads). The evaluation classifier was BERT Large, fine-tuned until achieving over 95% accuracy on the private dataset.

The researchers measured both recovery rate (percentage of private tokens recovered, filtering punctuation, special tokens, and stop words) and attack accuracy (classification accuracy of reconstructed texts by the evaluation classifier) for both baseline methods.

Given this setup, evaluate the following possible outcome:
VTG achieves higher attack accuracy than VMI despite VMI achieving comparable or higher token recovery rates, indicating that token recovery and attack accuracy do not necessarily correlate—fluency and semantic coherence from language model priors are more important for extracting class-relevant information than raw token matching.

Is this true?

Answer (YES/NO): NO